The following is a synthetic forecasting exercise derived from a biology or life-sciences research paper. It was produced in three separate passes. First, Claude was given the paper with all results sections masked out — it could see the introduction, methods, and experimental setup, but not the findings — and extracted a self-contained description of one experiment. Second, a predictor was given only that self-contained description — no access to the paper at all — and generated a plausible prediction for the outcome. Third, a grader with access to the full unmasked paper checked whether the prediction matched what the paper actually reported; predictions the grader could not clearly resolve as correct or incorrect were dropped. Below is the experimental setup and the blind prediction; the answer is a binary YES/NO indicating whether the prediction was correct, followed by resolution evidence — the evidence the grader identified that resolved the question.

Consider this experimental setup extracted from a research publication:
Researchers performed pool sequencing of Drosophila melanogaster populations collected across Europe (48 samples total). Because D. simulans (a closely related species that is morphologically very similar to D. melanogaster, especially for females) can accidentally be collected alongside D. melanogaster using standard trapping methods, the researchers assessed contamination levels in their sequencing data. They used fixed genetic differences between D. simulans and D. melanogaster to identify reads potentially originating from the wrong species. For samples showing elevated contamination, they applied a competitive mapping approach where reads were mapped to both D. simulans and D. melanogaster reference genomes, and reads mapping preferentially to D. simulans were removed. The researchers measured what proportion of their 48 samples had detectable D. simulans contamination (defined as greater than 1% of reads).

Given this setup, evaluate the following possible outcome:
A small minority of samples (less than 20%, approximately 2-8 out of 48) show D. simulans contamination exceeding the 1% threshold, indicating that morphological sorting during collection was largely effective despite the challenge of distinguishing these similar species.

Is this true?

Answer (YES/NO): NO